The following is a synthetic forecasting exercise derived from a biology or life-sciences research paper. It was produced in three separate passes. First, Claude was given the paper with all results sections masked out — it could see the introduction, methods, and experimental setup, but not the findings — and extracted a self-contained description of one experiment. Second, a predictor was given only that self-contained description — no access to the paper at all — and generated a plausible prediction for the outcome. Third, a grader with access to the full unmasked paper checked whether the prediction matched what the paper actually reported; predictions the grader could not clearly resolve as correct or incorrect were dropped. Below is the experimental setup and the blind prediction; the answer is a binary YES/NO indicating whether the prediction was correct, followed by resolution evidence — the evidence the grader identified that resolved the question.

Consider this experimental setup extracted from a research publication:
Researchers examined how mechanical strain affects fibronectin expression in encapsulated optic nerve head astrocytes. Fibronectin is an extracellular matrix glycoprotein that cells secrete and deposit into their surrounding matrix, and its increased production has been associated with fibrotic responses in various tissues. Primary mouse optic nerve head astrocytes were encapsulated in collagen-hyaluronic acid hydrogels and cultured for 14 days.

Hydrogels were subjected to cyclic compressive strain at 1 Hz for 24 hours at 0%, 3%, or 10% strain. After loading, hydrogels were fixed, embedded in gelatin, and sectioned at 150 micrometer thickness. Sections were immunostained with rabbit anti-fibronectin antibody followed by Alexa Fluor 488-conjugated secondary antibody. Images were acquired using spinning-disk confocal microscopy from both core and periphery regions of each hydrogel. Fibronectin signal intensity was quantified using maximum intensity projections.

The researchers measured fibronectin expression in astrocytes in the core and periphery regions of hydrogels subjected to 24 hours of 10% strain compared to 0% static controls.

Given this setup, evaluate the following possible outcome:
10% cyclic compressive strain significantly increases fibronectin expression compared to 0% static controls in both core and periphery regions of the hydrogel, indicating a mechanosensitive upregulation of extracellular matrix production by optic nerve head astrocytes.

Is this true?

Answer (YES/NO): YES